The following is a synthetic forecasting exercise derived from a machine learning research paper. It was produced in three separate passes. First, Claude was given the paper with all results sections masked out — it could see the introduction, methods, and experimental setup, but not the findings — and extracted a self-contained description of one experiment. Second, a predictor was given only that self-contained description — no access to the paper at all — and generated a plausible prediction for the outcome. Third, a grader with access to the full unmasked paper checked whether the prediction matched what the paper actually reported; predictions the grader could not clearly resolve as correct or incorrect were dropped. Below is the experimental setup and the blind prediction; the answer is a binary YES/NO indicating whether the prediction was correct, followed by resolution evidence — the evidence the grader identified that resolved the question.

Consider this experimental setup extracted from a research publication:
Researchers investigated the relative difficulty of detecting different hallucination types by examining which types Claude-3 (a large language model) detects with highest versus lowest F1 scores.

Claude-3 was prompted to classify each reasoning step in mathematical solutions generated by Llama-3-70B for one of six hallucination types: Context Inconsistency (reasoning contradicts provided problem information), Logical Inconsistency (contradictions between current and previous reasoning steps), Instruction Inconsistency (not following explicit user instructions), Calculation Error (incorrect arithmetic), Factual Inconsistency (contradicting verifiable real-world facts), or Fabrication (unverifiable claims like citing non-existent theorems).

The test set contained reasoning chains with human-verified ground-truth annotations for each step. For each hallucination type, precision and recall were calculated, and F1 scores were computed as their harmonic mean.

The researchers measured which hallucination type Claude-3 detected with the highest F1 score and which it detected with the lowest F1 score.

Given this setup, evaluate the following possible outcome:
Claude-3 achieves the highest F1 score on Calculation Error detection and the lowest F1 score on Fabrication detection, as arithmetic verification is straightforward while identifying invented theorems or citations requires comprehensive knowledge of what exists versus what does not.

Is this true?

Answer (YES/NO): NO